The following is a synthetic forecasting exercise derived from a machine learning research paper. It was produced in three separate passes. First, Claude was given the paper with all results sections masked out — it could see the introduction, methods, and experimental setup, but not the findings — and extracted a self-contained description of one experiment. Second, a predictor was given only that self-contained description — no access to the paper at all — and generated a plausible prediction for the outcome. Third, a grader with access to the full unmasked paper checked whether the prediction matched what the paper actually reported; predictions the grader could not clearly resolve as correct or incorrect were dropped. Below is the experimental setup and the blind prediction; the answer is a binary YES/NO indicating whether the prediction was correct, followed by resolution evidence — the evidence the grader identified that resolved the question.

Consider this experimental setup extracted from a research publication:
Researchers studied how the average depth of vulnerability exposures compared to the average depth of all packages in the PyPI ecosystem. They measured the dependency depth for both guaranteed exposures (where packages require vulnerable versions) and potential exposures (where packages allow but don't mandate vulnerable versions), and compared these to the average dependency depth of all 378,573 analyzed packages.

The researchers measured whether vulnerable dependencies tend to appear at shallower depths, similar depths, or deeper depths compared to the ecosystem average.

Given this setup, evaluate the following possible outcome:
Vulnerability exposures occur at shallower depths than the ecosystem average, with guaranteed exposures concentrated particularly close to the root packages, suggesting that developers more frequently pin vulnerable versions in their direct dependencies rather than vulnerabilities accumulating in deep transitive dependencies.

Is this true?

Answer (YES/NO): NO